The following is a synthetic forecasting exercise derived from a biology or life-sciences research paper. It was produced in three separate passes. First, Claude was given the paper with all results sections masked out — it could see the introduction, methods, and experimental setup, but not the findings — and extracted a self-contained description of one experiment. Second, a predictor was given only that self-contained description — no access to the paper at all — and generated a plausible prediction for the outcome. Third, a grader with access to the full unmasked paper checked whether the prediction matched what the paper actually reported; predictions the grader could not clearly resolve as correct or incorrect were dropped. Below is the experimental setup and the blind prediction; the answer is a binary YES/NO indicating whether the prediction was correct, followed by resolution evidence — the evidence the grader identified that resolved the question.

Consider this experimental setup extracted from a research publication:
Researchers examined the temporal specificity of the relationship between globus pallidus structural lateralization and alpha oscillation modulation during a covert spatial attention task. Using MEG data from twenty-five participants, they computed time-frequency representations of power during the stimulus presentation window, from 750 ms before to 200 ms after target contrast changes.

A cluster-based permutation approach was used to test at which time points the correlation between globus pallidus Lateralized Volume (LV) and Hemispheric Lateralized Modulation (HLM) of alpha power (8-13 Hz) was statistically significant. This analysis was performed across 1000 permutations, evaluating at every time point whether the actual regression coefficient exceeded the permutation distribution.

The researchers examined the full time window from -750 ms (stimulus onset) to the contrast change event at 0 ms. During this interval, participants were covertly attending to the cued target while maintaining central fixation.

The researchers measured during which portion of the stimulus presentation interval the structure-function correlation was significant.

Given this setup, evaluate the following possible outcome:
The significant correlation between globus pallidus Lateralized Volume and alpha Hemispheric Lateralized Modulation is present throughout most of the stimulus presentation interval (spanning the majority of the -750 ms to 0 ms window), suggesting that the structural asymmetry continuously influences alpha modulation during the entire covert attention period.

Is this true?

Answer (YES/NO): YES